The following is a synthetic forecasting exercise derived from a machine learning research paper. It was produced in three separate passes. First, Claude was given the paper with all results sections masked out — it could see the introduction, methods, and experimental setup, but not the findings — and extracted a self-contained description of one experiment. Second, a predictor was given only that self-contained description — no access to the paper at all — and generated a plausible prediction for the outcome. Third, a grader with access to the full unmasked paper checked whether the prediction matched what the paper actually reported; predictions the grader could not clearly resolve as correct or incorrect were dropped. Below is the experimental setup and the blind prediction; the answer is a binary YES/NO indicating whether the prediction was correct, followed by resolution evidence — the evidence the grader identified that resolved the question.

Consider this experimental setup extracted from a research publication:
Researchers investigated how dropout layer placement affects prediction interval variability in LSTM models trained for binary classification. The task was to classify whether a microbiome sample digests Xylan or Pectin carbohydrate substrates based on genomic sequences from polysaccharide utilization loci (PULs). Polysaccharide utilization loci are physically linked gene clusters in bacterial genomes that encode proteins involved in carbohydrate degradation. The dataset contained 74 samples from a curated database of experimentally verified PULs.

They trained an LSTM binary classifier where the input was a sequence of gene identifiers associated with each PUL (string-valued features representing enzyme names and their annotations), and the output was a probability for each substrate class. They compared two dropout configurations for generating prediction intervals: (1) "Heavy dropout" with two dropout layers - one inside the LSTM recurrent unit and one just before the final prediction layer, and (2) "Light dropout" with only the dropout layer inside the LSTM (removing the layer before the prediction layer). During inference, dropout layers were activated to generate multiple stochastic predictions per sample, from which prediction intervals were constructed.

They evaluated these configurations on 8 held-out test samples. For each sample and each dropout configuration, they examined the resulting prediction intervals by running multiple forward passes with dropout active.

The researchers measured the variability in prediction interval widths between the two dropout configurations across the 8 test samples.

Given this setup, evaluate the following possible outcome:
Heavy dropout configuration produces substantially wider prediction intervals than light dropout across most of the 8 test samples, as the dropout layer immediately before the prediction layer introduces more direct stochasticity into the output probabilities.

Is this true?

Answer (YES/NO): YES